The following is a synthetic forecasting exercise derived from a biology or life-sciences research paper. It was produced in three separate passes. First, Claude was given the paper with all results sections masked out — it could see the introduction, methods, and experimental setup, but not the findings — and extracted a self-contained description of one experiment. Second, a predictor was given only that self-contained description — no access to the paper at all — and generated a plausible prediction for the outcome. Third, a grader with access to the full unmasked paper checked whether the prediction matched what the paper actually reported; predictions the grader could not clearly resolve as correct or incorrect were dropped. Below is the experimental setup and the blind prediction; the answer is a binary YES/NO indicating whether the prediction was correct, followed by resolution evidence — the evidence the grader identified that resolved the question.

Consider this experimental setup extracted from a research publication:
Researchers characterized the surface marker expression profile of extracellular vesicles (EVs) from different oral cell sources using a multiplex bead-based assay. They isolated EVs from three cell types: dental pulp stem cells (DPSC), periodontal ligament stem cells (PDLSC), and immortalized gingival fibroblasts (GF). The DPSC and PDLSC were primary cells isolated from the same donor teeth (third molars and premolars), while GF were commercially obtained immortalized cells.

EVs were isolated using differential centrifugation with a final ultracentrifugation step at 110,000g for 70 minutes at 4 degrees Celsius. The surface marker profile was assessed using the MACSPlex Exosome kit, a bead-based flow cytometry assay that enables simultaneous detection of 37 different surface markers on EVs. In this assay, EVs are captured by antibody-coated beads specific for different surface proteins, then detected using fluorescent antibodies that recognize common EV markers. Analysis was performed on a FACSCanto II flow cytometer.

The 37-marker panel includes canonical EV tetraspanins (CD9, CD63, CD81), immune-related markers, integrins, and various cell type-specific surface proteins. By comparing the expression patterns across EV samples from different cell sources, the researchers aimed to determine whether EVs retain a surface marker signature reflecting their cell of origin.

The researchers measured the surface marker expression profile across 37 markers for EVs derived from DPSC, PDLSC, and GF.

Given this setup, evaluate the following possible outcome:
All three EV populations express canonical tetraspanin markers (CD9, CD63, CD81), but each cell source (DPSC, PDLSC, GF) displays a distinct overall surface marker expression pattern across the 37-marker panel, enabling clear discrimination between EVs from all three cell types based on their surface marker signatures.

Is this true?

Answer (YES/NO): NO